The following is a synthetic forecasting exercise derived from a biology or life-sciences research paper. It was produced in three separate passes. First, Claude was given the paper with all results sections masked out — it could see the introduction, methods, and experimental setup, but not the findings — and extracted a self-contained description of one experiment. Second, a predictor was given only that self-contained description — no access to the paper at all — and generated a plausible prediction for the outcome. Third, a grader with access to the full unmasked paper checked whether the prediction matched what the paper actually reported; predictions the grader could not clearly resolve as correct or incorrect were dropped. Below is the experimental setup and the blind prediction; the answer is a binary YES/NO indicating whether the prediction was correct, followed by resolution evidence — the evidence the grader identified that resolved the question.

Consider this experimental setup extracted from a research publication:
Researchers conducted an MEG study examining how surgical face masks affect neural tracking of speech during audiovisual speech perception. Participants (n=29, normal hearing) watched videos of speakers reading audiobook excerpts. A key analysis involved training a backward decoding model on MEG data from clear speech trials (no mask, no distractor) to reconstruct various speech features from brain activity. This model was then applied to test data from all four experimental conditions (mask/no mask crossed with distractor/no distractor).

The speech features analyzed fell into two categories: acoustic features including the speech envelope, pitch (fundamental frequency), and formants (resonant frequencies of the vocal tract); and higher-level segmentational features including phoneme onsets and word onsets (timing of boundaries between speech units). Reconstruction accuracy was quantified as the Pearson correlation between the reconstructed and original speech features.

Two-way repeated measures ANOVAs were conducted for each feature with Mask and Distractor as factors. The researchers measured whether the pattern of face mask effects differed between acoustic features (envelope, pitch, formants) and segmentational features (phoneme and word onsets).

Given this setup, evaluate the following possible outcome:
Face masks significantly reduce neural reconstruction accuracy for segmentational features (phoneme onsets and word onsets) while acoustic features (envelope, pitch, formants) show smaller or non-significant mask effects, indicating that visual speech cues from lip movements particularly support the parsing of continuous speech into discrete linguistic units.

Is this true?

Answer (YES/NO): NO